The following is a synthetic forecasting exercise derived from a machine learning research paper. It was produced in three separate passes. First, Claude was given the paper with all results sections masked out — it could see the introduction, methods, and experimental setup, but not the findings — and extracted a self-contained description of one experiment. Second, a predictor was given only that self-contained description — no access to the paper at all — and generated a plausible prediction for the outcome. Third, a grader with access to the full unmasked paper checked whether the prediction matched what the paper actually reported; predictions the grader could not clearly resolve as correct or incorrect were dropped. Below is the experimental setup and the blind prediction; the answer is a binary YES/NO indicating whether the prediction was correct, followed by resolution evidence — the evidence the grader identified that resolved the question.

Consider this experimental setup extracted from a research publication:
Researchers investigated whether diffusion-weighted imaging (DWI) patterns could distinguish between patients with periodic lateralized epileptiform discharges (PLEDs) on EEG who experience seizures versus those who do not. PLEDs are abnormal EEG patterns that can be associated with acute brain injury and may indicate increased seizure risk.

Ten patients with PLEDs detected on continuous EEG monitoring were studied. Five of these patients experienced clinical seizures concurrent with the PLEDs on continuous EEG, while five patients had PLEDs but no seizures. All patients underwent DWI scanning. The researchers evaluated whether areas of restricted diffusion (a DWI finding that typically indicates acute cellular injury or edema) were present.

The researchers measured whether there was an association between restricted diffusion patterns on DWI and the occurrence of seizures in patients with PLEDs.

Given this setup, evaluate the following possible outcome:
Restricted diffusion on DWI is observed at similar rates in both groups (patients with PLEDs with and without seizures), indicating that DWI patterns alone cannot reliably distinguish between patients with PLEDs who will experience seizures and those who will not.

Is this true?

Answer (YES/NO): NO